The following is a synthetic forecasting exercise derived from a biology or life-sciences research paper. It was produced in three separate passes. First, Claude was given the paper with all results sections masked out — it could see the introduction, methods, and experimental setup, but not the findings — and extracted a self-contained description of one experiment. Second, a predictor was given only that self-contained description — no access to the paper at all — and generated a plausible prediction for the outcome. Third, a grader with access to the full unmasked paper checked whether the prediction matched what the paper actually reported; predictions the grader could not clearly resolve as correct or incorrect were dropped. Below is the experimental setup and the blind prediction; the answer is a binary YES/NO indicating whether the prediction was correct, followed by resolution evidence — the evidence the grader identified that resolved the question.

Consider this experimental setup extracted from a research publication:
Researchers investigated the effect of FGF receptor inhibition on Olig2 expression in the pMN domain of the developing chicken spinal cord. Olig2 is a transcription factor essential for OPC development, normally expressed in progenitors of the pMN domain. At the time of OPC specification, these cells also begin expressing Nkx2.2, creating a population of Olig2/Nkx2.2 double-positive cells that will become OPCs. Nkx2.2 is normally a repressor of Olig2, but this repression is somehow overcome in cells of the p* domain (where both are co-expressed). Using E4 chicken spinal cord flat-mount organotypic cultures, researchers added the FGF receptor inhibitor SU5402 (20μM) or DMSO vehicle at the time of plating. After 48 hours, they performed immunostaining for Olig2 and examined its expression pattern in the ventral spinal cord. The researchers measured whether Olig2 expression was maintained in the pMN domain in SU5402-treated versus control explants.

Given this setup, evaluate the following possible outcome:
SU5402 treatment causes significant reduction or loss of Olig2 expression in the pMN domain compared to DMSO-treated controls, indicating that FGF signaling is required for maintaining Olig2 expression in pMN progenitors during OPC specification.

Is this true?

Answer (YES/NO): NO